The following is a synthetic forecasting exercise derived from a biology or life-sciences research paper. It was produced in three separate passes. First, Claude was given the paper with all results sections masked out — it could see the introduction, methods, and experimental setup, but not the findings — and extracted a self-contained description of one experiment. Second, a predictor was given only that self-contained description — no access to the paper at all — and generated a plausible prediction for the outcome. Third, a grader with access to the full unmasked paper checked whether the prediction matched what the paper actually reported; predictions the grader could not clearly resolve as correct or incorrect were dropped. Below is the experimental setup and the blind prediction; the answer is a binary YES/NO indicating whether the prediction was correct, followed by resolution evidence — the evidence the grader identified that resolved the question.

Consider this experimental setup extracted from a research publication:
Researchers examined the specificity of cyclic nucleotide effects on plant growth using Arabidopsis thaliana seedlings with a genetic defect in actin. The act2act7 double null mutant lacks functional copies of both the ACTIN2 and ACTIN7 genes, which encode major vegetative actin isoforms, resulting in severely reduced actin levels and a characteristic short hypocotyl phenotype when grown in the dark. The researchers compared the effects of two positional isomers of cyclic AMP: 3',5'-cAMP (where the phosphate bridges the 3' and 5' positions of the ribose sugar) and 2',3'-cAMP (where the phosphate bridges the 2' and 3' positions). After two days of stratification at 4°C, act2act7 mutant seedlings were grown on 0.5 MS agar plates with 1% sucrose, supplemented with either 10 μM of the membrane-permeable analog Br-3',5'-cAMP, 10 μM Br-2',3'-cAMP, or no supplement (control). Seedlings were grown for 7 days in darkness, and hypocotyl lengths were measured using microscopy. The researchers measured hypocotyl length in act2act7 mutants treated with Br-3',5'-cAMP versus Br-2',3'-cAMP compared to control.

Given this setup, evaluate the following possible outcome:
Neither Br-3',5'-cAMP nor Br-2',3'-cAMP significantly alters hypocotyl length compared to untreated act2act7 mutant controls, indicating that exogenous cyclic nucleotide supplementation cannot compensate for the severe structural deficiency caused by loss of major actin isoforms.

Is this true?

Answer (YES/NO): NO